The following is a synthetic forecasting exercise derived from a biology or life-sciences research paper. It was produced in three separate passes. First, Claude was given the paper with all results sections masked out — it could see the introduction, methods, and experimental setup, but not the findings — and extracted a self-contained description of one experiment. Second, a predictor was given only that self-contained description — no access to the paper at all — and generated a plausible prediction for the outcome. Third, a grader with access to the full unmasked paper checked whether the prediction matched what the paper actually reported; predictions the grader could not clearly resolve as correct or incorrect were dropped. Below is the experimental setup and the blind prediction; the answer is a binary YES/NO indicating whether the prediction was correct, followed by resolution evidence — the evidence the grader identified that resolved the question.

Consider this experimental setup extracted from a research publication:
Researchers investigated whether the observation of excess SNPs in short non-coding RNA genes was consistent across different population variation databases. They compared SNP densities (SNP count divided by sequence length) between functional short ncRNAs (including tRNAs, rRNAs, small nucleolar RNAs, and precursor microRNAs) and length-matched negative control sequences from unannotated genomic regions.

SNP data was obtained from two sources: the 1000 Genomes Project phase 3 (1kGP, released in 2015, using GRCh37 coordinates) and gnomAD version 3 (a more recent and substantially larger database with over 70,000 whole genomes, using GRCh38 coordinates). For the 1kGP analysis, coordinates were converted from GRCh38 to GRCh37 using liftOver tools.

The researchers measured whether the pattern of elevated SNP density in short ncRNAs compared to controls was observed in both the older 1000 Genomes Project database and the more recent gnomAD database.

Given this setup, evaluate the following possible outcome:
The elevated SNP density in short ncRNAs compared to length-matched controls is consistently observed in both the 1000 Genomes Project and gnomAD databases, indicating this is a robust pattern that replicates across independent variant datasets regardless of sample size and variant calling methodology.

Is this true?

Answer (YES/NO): YES